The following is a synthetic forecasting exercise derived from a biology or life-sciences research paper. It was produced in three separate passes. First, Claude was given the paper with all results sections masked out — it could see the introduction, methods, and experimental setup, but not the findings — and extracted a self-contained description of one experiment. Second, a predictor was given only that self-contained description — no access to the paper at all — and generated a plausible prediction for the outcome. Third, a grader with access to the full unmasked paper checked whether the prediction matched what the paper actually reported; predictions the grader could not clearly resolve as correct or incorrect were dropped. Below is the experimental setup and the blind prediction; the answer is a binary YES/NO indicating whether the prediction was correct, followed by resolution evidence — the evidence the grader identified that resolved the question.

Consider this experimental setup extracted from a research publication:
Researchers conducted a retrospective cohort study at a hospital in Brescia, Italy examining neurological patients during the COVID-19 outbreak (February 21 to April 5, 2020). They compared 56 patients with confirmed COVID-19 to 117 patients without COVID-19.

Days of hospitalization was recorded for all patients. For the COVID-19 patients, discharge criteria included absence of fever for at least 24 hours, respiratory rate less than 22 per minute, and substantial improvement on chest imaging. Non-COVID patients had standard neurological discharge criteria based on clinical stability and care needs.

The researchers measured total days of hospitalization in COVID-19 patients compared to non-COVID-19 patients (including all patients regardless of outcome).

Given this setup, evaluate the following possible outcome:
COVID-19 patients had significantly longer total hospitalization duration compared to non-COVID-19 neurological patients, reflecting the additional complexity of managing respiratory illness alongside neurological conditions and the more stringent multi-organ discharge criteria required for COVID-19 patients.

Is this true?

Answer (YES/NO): NO